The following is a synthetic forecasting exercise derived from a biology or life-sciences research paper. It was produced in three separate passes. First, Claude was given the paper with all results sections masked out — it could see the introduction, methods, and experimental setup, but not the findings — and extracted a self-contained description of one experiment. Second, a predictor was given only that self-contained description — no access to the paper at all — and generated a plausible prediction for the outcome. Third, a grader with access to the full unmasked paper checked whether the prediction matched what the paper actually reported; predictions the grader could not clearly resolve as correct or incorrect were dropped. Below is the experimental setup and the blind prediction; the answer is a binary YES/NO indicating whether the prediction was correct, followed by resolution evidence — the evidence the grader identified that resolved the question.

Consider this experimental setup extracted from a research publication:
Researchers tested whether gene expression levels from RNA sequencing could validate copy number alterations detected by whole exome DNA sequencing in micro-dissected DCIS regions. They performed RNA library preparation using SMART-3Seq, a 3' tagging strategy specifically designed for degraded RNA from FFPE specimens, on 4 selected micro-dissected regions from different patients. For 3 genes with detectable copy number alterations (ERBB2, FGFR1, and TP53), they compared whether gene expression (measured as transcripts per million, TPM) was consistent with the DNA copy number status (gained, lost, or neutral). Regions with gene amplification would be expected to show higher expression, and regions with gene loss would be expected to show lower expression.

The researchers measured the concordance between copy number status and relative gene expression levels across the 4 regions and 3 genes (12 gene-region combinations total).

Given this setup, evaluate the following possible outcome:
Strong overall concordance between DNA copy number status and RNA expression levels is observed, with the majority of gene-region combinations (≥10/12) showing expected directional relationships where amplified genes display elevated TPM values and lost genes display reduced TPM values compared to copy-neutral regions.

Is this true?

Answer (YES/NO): YES